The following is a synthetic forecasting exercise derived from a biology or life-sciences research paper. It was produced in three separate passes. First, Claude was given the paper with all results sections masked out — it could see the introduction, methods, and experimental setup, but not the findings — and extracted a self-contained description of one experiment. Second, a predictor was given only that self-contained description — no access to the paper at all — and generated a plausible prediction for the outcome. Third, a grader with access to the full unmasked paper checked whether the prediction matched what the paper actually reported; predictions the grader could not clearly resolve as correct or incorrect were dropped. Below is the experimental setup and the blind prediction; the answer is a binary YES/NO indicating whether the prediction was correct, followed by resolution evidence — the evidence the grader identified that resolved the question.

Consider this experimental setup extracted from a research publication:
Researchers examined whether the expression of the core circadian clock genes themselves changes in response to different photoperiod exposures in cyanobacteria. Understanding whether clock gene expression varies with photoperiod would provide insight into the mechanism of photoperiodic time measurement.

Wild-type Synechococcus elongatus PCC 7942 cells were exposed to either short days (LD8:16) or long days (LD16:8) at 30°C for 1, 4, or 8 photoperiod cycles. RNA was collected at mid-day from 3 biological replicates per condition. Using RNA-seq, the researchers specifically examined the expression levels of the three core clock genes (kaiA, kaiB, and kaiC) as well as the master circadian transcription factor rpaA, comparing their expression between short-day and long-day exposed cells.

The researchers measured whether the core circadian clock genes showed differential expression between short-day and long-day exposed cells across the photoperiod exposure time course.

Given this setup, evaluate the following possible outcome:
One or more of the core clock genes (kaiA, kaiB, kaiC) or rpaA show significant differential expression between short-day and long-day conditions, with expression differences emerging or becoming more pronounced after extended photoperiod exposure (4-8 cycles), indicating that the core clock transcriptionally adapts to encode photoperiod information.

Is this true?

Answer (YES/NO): NO